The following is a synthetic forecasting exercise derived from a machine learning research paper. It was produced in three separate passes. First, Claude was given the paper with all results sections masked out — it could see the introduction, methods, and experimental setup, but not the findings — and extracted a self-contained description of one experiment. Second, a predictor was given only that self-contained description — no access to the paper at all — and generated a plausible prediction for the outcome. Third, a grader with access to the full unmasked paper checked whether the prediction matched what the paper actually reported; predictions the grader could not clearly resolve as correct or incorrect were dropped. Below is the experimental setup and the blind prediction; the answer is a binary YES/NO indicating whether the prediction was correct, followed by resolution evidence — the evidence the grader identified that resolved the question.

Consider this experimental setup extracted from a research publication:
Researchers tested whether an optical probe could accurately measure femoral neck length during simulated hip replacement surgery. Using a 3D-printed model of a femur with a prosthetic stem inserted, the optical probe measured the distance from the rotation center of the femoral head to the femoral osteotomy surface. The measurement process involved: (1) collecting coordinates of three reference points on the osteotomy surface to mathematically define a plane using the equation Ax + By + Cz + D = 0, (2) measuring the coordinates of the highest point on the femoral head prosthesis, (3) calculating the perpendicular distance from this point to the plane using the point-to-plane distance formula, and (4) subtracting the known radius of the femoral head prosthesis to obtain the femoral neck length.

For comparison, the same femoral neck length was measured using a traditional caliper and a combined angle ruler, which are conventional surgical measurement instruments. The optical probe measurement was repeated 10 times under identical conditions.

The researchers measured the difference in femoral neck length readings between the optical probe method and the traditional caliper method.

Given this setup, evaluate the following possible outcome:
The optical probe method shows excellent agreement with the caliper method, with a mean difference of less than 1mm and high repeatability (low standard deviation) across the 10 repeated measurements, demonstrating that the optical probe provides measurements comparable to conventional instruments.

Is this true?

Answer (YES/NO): NO